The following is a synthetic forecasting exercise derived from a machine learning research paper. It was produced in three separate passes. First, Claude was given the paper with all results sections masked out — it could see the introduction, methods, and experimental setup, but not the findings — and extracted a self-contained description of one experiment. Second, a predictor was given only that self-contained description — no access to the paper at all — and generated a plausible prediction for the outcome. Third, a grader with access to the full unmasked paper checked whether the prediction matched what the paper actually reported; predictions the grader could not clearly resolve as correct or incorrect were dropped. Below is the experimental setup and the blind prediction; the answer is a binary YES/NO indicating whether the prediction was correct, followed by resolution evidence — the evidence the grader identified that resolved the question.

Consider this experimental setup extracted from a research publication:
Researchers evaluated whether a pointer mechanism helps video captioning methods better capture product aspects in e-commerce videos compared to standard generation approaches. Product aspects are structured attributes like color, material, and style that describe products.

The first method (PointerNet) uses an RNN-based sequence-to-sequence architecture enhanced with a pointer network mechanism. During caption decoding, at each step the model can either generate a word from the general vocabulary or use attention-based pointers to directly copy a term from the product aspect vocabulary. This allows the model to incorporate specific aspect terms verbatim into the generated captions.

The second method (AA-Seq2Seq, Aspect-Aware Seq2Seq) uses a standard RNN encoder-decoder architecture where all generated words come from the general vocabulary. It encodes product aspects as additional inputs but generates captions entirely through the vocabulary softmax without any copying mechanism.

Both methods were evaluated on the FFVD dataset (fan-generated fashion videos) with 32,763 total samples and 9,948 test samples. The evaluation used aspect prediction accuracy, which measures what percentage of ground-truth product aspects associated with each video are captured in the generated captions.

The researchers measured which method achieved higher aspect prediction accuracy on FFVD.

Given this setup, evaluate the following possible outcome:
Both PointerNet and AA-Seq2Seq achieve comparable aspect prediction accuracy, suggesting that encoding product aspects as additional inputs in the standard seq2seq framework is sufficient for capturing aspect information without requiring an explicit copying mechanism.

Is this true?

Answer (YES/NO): NO